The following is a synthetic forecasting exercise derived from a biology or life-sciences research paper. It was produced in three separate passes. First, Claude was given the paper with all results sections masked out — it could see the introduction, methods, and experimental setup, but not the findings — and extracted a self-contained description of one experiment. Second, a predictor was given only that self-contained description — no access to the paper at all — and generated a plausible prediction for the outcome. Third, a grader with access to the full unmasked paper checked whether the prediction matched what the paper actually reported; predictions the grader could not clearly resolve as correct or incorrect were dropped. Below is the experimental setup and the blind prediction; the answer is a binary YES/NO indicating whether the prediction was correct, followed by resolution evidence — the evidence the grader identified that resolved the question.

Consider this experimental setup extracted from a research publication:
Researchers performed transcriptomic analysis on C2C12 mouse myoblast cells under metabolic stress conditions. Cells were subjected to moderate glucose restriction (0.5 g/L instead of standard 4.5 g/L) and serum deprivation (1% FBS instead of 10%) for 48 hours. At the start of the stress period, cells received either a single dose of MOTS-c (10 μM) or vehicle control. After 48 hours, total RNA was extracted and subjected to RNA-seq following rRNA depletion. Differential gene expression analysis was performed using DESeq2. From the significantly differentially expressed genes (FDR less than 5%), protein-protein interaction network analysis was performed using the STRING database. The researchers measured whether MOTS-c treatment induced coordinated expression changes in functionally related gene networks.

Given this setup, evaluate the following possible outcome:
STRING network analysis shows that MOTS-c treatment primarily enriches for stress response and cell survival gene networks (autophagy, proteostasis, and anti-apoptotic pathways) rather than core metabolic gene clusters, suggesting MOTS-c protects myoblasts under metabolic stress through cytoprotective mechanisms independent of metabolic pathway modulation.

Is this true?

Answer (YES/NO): NO